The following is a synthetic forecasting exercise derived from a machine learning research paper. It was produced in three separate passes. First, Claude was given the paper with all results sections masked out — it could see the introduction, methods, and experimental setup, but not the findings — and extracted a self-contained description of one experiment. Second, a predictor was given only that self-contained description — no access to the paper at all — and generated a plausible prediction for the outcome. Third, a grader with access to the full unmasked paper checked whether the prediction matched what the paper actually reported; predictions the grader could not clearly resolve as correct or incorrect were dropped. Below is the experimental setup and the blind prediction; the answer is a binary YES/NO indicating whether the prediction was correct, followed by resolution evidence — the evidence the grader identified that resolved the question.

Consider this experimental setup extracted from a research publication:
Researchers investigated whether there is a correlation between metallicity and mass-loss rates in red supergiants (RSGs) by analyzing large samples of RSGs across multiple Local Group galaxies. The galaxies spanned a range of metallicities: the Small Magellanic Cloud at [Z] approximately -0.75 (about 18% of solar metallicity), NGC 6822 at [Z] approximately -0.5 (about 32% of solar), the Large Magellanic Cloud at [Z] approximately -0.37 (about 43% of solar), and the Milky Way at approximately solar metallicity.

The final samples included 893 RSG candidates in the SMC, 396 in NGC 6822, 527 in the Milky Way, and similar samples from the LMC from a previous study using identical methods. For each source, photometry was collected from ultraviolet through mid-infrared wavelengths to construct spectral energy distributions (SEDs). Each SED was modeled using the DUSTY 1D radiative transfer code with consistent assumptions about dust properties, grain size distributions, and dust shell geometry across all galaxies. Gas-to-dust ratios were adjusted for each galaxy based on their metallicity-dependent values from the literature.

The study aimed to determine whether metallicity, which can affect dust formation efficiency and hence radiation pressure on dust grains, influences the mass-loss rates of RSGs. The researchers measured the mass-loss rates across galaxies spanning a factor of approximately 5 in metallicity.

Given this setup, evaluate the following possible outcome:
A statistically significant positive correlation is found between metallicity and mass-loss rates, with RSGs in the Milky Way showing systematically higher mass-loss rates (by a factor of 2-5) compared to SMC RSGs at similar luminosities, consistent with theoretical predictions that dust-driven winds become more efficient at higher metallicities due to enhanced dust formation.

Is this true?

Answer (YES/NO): NO